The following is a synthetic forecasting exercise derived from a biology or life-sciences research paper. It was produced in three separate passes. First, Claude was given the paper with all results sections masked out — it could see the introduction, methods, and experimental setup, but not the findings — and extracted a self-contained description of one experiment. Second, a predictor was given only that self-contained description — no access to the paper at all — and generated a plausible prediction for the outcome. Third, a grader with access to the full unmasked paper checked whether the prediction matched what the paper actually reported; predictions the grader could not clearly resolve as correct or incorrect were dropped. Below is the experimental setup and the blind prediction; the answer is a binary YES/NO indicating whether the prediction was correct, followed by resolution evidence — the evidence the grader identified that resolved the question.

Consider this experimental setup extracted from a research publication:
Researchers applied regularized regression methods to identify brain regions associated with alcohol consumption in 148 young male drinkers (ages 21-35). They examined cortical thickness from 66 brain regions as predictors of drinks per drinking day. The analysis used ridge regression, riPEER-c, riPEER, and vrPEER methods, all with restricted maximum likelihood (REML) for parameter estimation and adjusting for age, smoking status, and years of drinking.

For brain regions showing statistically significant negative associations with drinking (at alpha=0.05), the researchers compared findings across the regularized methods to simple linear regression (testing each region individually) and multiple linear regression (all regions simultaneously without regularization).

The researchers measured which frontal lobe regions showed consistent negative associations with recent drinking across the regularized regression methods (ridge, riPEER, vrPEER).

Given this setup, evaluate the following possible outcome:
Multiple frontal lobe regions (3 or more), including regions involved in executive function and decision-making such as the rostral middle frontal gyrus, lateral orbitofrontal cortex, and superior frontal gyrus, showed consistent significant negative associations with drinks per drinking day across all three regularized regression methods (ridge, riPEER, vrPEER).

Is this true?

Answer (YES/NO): NO